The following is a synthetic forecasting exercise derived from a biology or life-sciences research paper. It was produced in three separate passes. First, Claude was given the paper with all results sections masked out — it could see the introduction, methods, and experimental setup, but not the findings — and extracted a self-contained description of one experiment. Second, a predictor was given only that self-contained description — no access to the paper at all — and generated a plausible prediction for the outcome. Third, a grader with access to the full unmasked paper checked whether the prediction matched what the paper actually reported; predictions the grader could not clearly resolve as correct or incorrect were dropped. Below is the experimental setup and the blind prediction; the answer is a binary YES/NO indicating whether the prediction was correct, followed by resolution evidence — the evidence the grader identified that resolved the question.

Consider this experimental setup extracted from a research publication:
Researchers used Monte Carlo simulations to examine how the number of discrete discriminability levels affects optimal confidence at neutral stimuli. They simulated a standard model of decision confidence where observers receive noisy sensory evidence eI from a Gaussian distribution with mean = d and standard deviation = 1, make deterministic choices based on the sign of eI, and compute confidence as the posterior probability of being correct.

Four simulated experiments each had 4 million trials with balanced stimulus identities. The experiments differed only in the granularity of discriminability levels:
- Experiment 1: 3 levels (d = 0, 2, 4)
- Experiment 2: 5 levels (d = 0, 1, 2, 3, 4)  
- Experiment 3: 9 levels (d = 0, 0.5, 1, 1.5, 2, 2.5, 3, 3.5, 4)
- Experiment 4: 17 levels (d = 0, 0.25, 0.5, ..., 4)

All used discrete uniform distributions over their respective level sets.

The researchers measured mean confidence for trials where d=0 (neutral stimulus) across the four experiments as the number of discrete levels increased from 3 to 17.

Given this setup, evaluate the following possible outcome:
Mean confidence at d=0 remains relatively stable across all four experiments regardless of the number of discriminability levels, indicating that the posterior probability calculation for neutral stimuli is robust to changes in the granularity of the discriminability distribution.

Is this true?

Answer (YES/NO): NO